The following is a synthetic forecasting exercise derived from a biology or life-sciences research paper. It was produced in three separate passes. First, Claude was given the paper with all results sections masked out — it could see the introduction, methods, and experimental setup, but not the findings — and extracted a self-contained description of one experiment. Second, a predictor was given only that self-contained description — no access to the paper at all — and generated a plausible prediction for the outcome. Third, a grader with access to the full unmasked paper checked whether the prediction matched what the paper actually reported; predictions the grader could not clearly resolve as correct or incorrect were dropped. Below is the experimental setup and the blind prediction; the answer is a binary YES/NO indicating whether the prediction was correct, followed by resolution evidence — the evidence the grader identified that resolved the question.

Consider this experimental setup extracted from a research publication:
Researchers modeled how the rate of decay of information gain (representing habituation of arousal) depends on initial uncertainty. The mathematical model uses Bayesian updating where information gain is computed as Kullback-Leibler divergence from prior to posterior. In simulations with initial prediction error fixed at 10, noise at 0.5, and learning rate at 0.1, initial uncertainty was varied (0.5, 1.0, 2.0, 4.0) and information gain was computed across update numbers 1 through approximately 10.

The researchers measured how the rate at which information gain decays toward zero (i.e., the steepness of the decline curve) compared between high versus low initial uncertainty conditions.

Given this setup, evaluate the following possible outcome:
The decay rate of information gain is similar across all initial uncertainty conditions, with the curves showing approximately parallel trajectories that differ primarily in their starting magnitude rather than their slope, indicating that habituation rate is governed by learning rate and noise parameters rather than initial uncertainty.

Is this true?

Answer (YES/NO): NO